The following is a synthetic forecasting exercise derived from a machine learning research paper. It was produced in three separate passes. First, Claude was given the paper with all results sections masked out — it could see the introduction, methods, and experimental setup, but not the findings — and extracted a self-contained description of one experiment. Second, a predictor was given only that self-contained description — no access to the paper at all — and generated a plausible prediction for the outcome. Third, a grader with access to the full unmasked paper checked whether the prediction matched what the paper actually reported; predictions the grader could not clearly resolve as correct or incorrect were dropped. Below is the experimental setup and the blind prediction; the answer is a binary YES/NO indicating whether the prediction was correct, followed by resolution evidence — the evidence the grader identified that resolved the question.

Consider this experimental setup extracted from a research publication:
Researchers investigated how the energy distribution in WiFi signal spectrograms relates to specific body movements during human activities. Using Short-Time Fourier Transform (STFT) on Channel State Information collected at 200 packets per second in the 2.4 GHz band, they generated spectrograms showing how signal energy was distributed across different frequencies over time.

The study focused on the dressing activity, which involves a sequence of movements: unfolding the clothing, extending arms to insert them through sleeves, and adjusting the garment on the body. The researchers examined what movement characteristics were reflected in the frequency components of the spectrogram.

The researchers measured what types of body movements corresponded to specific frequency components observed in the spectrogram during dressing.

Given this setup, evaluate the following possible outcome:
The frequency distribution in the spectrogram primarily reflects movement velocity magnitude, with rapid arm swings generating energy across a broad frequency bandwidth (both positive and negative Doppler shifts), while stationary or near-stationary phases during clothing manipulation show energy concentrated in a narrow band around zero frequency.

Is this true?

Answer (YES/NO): NO